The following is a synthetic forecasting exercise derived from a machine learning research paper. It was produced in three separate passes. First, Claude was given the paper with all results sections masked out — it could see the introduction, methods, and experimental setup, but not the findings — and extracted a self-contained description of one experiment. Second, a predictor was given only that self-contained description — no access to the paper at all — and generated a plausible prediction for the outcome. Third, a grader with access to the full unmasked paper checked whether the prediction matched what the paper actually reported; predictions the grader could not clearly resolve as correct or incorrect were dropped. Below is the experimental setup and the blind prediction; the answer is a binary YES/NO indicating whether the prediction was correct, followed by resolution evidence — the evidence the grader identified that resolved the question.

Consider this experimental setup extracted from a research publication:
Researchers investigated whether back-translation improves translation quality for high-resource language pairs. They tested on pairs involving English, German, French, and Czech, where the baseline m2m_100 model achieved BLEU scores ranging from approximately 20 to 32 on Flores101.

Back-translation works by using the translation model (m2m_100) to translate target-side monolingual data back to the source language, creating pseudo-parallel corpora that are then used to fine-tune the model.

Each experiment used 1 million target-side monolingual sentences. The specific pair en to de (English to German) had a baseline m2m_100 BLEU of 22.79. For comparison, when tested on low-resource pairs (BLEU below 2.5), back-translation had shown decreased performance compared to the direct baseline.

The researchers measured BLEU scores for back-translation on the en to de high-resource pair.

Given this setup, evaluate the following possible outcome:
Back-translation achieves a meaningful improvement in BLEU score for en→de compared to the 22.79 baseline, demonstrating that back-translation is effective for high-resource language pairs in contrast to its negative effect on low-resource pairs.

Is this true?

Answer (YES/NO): NO